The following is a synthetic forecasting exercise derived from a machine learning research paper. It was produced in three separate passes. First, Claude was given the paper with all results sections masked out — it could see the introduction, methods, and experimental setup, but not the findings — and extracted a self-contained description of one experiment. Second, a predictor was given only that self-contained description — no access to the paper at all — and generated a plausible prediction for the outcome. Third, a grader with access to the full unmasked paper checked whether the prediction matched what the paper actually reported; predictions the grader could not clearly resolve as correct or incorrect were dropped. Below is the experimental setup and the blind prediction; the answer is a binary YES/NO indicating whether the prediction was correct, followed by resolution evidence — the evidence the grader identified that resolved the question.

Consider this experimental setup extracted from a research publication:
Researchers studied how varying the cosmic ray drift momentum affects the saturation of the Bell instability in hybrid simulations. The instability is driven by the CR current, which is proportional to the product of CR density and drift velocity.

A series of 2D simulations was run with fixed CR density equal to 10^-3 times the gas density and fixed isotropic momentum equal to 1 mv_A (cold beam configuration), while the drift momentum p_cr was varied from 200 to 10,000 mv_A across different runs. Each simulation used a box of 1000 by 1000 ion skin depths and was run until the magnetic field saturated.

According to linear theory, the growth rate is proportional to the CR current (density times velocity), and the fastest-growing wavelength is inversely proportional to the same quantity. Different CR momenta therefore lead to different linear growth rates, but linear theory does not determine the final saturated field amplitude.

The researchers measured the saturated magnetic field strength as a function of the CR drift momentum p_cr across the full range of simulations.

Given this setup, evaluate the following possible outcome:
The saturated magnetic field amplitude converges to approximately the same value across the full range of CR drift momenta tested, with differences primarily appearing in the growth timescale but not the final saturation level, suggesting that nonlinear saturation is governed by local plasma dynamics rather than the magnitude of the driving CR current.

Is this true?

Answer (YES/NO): NO